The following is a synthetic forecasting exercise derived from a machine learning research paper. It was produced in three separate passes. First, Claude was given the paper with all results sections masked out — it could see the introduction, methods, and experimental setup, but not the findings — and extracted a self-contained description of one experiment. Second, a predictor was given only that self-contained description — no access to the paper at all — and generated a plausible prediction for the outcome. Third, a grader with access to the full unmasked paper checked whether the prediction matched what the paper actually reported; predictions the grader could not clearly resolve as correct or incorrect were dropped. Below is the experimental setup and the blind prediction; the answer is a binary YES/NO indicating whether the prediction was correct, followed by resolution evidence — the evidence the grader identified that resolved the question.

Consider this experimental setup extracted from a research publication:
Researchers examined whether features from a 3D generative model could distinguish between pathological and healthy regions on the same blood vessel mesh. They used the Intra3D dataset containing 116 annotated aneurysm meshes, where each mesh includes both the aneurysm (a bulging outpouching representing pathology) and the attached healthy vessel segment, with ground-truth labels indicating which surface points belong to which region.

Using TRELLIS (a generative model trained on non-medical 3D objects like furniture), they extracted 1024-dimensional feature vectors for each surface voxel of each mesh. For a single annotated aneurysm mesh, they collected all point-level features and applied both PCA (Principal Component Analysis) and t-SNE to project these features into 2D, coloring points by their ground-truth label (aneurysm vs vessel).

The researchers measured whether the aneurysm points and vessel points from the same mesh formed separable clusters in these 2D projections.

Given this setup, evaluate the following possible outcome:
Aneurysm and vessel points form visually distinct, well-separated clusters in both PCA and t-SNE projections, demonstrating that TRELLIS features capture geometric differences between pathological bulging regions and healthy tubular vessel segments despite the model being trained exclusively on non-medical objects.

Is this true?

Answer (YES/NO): YES